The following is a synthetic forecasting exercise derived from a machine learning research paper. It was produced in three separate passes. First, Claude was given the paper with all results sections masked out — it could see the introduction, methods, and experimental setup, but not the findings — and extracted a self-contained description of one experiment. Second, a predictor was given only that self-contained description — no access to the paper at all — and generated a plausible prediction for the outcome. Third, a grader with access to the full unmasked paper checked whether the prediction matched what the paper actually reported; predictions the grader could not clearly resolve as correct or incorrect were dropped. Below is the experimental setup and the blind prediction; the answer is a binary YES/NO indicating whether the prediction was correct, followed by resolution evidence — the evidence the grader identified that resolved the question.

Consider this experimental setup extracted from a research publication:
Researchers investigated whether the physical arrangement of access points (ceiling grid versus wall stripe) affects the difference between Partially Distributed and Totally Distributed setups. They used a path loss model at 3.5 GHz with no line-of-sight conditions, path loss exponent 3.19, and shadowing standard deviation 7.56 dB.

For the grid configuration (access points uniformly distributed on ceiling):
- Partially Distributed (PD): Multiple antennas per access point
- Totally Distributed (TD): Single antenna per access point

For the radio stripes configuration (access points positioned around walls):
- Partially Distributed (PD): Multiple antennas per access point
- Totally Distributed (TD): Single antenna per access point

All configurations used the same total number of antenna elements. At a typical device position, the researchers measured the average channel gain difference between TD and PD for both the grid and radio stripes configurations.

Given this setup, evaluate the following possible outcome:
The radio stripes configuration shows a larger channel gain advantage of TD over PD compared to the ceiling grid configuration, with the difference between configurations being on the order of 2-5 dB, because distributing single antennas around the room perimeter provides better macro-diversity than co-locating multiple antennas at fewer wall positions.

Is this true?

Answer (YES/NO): NO